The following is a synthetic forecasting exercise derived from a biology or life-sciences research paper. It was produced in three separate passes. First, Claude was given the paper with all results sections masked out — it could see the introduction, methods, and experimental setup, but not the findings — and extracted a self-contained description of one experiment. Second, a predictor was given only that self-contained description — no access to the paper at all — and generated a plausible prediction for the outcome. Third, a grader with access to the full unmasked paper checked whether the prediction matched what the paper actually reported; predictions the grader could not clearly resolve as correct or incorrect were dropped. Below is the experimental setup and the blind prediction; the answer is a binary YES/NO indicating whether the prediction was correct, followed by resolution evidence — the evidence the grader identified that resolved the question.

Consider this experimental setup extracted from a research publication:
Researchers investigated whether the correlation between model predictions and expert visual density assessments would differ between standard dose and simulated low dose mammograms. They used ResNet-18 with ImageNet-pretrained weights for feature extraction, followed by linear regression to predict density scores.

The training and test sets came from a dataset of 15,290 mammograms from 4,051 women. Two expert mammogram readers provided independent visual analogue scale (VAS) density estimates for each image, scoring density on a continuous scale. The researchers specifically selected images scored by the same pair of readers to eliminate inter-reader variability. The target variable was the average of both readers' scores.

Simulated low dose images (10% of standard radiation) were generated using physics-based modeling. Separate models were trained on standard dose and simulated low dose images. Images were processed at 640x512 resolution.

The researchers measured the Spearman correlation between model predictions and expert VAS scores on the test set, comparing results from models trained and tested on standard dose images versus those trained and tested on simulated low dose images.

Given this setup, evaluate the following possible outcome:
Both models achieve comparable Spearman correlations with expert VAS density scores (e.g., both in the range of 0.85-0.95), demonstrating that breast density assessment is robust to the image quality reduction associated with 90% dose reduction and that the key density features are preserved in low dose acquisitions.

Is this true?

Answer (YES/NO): YES